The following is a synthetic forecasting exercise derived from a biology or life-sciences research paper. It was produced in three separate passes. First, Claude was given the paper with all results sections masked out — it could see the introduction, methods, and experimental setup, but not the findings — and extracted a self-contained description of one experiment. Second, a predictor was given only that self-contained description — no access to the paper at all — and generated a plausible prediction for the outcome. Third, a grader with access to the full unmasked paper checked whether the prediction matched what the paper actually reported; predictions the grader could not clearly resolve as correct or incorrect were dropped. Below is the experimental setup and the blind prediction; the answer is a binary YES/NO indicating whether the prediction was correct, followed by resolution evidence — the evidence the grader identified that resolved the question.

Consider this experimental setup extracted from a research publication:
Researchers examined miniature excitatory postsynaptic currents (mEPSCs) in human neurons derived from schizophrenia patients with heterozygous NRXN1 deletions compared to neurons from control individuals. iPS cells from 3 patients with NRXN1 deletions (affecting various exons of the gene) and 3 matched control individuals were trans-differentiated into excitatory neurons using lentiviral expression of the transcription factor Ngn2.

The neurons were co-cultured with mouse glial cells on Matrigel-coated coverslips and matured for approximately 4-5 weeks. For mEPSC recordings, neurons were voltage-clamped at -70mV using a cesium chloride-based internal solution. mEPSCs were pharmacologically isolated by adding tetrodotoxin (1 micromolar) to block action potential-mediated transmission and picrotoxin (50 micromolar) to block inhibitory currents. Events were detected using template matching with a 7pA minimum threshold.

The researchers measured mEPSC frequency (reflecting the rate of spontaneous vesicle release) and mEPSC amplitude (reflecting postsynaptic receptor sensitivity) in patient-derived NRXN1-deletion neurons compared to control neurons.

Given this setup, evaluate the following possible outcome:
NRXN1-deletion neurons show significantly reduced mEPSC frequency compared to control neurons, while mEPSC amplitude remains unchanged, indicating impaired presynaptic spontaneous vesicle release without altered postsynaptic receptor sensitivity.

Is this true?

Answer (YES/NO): YES